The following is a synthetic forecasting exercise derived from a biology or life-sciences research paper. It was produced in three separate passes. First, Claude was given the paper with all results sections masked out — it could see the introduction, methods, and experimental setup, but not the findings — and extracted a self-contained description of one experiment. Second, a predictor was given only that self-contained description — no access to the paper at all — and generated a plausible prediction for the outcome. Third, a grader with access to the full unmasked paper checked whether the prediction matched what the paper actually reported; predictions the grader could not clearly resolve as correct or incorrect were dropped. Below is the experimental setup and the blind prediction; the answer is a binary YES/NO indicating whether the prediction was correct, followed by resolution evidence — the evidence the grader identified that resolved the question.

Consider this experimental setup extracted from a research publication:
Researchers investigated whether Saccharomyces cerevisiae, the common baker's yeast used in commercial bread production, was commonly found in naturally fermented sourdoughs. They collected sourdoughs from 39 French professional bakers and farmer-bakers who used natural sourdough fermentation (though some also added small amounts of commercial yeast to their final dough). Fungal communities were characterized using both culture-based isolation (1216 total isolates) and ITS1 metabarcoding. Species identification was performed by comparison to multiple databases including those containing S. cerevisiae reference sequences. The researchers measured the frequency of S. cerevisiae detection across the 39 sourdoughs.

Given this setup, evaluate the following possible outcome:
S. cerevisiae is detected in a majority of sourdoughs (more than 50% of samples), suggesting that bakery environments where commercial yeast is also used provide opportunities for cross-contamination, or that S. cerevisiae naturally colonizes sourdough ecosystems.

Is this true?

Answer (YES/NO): YES